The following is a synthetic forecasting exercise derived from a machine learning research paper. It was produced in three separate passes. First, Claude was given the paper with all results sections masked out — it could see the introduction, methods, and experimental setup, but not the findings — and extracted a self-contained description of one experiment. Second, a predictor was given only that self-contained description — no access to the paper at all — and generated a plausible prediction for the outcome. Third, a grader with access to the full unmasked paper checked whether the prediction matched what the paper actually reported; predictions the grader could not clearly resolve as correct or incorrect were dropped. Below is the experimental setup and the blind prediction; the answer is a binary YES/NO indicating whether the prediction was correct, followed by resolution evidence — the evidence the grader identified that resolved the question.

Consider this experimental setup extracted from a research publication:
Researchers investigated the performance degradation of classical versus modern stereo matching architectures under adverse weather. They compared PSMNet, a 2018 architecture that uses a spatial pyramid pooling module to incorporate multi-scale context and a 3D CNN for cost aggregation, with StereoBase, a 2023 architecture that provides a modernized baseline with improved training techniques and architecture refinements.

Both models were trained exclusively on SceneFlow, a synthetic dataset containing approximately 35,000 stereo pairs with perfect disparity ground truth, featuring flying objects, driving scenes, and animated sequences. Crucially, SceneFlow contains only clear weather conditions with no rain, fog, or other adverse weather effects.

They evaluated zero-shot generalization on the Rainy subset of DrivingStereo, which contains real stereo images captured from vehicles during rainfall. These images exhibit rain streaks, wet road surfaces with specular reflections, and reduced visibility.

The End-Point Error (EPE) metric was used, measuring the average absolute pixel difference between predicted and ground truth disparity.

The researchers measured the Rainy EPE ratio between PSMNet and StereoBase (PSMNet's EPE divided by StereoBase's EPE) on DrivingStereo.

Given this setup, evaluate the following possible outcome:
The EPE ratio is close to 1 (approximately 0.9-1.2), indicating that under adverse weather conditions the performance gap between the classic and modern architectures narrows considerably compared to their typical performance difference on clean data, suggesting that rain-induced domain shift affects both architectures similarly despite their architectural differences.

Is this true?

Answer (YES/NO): NO